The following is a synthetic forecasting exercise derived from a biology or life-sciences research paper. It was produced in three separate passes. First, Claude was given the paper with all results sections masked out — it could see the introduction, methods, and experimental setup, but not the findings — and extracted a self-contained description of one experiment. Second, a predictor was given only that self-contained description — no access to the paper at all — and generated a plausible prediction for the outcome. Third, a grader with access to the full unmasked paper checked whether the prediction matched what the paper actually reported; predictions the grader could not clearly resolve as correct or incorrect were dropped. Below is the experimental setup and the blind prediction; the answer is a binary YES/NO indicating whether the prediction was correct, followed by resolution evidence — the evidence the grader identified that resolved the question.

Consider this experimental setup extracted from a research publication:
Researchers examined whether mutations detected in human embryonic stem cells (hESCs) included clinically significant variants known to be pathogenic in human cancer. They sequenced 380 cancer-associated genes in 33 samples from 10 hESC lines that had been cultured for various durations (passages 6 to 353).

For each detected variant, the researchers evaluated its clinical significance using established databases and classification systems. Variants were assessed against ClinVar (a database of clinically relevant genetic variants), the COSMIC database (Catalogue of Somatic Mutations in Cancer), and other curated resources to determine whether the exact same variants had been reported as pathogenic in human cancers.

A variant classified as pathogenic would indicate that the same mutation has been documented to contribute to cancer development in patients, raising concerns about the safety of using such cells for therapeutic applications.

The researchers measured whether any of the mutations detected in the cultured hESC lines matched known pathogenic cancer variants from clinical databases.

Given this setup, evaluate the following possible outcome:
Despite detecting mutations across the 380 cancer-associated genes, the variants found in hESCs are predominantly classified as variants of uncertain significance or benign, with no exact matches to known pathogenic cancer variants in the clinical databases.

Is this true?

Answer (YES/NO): NO